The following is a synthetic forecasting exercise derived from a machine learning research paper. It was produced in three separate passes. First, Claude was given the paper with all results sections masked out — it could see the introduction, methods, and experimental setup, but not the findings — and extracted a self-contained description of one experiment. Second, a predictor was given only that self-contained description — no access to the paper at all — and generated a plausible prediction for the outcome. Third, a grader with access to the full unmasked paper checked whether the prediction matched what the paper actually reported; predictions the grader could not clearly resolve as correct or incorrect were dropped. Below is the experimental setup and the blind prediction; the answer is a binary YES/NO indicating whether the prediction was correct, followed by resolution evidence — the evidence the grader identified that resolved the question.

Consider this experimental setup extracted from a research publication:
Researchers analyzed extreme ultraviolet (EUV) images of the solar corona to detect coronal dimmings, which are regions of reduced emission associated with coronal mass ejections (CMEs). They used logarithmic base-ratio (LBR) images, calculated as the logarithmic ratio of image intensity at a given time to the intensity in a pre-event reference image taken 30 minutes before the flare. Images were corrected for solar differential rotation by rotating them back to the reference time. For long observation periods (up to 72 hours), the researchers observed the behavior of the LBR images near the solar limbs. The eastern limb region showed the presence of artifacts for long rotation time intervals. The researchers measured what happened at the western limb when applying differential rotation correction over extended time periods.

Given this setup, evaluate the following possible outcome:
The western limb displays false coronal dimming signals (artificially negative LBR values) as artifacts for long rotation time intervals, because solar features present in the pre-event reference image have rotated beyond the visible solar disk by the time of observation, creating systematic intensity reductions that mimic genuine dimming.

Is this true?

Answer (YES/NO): NO